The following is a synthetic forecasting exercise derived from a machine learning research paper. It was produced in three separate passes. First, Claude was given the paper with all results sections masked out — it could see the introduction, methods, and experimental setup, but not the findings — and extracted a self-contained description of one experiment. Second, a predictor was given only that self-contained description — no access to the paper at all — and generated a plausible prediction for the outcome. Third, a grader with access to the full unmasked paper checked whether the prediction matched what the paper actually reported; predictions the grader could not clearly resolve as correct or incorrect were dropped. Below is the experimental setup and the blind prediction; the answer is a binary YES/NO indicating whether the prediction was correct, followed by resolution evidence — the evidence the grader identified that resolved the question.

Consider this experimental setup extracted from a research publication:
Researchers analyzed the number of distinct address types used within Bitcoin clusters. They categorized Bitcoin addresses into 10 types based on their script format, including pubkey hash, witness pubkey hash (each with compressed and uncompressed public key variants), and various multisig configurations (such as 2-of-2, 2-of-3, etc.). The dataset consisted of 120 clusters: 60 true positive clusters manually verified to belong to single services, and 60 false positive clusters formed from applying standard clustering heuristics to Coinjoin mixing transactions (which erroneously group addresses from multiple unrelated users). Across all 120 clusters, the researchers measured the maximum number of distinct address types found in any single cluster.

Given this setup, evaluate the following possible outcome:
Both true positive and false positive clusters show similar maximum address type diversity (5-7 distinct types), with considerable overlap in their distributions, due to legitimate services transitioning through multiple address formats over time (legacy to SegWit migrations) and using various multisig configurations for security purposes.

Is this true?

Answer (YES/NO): NO